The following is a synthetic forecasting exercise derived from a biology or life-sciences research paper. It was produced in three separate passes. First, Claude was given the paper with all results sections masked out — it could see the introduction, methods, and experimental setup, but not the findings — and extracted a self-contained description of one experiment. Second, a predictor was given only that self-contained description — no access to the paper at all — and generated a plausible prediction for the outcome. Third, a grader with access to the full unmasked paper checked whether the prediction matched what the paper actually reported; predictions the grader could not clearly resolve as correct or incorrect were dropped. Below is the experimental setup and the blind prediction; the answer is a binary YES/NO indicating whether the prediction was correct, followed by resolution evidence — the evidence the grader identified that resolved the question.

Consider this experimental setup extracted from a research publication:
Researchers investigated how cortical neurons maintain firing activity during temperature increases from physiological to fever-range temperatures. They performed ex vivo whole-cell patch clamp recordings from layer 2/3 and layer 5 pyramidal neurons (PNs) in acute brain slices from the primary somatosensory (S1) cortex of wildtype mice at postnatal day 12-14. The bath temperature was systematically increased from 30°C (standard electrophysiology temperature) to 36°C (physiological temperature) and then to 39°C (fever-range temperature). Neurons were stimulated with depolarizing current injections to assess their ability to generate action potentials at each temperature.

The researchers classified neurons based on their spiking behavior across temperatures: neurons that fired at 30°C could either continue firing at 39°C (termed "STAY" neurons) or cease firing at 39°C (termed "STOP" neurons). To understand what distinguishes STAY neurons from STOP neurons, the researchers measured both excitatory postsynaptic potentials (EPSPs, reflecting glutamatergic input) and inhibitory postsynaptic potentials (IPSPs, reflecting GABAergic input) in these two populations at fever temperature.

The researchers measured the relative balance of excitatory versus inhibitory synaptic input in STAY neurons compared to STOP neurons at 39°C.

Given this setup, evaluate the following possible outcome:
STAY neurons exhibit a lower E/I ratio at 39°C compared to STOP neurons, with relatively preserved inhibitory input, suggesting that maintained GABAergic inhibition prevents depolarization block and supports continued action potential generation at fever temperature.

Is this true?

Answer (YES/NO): NO